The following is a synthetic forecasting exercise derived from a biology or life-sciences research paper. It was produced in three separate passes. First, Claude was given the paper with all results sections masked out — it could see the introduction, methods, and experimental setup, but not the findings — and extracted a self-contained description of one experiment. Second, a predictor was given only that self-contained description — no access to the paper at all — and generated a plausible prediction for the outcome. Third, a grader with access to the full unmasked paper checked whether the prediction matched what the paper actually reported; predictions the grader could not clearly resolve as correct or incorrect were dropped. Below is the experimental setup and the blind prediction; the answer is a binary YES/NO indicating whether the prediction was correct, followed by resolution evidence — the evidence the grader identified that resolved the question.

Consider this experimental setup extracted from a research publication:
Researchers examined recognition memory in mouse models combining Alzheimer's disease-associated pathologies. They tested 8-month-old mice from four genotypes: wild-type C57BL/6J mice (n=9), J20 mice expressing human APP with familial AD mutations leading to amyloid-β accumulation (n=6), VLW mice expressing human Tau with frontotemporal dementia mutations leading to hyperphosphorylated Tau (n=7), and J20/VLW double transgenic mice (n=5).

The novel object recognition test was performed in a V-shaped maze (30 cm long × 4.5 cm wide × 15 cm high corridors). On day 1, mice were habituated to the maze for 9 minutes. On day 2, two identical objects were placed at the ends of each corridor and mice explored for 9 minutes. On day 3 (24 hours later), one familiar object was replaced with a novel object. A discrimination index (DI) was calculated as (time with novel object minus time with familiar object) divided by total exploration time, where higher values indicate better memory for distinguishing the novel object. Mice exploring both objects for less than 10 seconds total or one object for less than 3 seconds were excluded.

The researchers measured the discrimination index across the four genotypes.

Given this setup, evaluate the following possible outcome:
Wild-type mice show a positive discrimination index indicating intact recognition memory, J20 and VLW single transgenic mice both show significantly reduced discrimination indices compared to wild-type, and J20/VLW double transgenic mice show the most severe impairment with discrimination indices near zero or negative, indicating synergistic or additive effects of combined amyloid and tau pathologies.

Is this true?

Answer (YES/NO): NO